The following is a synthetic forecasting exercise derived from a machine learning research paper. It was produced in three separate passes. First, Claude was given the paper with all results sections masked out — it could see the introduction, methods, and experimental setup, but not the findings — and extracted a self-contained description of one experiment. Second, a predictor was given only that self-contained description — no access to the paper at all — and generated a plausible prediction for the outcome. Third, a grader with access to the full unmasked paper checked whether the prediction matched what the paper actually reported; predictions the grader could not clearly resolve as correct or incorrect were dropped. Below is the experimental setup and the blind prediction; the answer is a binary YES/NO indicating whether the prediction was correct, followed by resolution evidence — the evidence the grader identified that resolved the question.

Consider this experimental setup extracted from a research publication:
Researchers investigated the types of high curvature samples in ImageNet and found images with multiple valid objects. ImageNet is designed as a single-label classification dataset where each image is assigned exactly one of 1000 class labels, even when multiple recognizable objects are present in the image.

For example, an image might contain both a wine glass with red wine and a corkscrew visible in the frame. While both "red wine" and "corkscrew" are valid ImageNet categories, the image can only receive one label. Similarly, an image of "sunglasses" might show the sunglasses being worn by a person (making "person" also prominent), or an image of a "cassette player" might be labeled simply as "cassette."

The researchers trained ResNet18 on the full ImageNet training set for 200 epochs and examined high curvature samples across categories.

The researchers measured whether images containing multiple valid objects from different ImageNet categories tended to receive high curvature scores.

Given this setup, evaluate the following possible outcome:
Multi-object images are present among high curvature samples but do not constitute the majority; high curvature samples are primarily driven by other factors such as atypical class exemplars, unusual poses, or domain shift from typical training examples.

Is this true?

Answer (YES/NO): NO